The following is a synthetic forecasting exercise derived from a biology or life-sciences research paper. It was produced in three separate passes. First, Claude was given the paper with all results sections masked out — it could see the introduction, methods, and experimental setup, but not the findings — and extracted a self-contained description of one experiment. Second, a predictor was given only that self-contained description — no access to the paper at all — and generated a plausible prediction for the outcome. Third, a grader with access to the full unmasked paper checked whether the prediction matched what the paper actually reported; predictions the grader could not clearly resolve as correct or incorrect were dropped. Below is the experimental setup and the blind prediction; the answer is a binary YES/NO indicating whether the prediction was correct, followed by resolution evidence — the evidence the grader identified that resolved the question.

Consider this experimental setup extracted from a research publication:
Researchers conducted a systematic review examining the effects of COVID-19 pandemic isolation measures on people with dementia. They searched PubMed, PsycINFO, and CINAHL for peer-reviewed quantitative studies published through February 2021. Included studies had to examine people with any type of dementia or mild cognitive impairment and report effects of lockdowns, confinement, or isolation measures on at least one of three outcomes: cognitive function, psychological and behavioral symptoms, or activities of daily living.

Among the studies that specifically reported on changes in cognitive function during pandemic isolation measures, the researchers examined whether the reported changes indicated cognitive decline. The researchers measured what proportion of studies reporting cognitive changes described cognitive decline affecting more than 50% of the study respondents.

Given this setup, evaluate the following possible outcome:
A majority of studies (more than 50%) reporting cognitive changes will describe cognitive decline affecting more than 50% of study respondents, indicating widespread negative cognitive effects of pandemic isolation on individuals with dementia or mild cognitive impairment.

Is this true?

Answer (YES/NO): YES